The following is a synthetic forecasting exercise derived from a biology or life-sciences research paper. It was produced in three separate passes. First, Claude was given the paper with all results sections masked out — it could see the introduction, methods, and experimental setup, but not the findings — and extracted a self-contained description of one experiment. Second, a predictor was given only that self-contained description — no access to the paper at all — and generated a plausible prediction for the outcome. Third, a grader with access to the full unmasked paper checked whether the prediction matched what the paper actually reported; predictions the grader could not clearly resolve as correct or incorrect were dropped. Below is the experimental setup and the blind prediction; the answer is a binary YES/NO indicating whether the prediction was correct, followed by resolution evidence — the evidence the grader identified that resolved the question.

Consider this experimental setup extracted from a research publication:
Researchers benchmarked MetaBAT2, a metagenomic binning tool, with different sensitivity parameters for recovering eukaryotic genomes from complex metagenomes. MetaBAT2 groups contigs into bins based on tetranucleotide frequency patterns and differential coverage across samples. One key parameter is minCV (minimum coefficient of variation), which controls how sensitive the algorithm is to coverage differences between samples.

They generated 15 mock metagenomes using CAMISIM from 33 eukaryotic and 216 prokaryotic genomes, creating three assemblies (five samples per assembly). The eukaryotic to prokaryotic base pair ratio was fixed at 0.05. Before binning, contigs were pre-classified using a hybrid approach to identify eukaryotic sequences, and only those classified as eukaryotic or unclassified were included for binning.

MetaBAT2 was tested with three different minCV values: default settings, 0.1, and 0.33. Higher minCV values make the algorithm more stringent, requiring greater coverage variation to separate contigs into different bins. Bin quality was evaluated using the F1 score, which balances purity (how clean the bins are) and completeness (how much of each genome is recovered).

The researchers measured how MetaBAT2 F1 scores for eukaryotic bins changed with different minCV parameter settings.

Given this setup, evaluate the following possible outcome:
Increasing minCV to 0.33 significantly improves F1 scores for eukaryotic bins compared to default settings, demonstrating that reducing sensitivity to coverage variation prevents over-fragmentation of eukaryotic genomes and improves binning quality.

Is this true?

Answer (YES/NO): NO